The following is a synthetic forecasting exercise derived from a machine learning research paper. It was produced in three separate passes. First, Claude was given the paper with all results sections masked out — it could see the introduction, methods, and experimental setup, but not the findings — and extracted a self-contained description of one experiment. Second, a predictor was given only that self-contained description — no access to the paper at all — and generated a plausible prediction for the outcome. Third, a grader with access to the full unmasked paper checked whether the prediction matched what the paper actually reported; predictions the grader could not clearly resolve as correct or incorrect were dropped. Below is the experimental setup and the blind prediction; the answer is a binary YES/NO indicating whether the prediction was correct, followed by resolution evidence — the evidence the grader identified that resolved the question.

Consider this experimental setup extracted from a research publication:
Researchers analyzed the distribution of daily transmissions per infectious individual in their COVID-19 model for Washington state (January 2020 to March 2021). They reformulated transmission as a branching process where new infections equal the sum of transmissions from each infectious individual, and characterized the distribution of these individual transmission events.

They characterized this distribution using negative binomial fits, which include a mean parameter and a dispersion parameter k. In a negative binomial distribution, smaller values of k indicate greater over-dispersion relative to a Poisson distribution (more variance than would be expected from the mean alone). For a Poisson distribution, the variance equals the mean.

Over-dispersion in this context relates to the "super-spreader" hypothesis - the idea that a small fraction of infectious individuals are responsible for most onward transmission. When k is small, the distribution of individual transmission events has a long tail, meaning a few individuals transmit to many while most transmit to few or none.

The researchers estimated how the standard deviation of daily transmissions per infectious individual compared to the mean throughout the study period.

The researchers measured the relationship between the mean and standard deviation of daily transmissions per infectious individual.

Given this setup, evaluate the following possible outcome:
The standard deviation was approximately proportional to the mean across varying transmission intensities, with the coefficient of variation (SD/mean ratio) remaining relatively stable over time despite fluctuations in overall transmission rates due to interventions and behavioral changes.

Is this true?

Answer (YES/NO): NO